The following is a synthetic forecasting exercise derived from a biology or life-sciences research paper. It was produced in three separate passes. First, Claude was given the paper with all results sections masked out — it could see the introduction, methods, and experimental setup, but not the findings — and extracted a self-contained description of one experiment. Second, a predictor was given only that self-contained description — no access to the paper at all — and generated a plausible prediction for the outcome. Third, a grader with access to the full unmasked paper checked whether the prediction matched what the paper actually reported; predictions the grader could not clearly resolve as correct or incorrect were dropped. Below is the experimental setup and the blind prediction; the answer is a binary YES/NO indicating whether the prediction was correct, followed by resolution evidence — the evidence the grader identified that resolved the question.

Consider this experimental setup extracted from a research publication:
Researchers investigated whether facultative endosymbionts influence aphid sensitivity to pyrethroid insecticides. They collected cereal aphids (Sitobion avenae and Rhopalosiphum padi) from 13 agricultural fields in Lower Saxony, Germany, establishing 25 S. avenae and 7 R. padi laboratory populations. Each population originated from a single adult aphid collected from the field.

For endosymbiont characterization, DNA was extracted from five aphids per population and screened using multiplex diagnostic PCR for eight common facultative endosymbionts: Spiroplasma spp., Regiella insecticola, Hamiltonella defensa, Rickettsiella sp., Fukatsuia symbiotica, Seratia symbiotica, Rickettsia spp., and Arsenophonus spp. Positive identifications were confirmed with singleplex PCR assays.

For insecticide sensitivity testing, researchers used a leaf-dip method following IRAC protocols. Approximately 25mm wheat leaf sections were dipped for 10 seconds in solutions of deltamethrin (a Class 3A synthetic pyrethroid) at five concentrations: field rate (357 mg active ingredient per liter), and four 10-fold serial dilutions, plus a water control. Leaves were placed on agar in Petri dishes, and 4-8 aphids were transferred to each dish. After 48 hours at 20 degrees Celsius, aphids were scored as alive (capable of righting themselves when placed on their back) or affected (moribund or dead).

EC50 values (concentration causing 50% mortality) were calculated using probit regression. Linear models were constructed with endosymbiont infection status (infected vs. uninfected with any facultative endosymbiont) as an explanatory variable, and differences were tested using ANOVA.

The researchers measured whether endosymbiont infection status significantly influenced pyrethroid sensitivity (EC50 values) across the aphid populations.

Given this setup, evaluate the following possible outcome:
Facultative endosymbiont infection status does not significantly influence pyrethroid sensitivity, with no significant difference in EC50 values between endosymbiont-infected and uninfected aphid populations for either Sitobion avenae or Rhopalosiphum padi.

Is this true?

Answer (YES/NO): YES